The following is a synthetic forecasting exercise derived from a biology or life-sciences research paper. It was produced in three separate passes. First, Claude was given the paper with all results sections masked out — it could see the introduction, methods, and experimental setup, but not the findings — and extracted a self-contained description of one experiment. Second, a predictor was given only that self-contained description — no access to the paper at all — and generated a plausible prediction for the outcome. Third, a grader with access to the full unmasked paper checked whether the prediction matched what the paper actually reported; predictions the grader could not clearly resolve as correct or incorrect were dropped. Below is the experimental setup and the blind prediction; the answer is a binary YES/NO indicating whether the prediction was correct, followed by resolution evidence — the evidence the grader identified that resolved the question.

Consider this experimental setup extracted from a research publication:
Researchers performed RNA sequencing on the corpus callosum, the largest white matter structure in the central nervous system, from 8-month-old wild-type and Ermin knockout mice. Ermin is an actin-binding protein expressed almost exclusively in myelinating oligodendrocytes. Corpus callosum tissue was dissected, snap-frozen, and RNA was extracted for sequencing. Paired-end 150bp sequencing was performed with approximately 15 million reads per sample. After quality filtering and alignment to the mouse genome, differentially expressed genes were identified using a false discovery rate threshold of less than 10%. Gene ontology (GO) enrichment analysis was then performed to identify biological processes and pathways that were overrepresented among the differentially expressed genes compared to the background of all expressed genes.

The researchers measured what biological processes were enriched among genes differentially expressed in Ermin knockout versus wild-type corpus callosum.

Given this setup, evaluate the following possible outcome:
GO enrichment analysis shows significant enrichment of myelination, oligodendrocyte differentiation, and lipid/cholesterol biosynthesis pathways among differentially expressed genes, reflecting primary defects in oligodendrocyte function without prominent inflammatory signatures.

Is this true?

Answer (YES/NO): NO